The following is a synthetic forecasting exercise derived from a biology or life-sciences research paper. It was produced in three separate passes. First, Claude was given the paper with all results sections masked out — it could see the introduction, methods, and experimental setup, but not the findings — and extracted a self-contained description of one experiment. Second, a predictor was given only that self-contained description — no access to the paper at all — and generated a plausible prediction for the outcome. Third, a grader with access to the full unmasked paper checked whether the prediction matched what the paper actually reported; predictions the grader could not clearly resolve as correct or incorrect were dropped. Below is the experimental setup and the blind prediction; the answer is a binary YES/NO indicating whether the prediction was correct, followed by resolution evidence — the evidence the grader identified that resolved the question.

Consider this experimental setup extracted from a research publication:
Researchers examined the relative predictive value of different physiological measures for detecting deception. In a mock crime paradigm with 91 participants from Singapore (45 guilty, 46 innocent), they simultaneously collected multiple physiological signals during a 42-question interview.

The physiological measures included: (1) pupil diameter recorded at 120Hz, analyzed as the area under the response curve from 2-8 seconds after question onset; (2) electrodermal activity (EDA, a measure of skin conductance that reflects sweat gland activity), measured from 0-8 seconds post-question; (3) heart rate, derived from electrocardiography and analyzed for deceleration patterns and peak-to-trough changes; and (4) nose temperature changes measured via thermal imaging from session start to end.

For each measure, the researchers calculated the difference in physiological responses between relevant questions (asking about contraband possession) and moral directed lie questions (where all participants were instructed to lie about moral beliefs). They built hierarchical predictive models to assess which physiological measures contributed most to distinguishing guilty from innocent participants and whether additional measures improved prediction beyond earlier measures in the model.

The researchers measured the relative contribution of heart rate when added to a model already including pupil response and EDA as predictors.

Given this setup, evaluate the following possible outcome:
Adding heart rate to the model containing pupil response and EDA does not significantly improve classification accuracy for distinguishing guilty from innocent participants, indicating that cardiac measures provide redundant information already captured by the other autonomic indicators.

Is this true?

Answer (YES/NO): YES